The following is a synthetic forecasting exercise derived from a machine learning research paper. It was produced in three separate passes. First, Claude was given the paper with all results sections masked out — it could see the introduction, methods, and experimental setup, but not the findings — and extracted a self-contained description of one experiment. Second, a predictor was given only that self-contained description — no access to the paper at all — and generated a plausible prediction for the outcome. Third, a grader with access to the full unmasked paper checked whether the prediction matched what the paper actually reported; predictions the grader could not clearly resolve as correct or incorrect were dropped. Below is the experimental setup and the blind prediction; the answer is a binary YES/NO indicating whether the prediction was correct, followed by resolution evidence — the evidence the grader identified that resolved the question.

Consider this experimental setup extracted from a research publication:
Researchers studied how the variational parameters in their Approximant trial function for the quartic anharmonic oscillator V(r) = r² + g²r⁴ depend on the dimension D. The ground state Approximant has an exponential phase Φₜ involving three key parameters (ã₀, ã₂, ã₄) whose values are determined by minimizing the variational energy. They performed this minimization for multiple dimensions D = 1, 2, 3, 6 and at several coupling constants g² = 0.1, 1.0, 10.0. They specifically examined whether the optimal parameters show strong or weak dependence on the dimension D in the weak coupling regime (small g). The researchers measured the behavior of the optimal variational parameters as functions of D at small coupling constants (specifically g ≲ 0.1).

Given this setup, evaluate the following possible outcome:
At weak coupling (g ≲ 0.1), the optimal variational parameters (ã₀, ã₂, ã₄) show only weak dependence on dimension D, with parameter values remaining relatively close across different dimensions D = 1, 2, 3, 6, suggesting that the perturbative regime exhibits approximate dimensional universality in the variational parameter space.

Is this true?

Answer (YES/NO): YES